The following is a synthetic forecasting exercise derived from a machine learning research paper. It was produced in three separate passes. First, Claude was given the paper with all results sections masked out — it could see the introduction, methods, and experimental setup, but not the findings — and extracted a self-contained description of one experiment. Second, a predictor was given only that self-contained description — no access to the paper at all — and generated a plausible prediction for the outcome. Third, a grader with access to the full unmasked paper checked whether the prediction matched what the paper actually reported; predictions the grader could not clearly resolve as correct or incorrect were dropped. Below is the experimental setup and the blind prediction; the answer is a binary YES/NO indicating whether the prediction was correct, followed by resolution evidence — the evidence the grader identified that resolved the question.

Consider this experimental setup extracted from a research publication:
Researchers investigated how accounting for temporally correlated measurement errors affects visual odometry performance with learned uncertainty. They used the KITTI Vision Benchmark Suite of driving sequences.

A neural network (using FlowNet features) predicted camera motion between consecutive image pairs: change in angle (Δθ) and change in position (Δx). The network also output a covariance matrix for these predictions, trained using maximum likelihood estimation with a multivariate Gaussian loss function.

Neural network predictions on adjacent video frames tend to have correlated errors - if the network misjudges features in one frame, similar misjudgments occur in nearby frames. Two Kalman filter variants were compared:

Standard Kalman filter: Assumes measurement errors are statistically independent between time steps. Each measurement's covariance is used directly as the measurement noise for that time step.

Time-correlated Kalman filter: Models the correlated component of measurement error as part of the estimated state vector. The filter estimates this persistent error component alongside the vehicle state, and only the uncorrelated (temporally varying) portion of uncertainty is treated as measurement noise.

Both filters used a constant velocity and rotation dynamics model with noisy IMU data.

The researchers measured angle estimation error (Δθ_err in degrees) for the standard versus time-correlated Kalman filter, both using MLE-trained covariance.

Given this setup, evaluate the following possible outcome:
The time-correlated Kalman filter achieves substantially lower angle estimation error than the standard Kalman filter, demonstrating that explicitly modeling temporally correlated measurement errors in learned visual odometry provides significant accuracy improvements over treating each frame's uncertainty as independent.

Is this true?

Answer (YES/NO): NO